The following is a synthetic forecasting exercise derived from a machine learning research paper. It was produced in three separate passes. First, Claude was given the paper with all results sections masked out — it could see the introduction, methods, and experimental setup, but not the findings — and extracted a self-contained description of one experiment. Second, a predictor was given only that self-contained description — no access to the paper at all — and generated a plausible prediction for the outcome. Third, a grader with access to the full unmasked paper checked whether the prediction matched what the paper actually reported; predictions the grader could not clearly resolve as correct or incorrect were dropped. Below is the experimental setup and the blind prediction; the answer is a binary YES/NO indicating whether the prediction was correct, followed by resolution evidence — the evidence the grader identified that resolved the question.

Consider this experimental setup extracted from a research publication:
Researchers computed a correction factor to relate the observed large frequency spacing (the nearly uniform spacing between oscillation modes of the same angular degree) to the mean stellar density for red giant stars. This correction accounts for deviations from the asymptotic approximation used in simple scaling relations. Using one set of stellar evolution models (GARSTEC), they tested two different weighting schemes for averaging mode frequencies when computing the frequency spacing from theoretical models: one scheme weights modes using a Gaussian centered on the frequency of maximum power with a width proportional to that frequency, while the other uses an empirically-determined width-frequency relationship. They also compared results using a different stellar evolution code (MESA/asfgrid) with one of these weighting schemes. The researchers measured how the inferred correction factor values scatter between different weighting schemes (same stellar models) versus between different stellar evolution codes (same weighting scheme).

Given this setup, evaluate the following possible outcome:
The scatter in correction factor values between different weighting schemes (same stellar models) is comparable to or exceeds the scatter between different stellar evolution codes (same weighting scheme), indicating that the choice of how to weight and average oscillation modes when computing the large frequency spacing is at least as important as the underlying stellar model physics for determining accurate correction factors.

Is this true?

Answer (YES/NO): NO